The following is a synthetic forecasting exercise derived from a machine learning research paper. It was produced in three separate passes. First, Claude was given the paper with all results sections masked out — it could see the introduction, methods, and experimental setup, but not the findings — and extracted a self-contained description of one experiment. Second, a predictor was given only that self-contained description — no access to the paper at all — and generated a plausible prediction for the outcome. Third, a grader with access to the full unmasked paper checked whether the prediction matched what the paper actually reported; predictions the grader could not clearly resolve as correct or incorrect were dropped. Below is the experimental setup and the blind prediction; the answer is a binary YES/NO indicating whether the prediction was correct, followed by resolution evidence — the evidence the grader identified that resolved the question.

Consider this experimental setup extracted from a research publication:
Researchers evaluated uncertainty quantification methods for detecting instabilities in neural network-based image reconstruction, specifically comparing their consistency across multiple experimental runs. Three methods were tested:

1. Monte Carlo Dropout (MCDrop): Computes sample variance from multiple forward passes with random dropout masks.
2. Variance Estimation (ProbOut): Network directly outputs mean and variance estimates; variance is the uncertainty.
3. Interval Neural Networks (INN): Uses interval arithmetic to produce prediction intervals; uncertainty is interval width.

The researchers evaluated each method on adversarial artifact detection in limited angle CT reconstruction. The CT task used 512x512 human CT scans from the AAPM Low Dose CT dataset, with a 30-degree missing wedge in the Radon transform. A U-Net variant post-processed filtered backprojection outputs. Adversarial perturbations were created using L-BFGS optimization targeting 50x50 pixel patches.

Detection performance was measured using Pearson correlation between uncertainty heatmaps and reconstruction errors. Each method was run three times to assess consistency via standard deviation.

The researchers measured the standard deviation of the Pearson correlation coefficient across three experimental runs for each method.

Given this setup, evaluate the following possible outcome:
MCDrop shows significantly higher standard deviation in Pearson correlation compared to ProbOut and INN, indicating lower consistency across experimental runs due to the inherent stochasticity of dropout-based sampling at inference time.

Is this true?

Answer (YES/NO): NO